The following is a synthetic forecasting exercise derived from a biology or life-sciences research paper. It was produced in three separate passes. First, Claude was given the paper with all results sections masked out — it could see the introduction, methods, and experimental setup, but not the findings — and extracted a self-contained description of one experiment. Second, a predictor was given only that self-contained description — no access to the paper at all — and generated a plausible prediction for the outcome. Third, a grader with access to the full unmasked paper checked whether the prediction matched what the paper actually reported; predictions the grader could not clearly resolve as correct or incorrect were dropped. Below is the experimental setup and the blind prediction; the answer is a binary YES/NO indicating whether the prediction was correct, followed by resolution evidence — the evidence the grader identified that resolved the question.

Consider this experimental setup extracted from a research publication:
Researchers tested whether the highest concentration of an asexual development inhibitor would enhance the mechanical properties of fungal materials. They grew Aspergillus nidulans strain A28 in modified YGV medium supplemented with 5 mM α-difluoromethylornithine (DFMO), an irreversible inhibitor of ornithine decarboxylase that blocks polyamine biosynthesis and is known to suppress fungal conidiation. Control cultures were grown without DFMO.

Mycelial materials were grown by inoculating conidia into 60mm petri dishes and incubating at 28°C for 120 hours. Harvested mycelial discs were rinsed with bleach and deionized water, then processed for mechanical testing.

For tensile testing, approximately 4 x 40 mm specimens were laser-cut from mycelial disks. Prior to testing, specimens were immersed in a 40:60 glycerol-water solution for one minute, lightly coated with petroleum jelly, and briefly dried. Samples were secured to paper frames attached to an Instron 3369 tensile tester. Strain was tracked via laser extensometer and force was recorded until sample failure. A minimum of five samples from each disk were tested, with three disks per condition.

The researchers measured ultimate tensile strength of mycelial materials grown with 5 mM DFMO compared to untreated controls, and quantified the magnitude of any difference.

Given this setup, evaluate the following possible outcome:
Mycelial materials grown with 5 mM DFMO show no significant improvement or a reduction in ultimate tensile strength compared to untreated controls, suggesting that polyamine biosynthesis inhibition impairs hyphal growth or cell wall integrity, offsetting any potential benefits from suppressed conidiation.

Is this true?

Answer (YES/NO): NO